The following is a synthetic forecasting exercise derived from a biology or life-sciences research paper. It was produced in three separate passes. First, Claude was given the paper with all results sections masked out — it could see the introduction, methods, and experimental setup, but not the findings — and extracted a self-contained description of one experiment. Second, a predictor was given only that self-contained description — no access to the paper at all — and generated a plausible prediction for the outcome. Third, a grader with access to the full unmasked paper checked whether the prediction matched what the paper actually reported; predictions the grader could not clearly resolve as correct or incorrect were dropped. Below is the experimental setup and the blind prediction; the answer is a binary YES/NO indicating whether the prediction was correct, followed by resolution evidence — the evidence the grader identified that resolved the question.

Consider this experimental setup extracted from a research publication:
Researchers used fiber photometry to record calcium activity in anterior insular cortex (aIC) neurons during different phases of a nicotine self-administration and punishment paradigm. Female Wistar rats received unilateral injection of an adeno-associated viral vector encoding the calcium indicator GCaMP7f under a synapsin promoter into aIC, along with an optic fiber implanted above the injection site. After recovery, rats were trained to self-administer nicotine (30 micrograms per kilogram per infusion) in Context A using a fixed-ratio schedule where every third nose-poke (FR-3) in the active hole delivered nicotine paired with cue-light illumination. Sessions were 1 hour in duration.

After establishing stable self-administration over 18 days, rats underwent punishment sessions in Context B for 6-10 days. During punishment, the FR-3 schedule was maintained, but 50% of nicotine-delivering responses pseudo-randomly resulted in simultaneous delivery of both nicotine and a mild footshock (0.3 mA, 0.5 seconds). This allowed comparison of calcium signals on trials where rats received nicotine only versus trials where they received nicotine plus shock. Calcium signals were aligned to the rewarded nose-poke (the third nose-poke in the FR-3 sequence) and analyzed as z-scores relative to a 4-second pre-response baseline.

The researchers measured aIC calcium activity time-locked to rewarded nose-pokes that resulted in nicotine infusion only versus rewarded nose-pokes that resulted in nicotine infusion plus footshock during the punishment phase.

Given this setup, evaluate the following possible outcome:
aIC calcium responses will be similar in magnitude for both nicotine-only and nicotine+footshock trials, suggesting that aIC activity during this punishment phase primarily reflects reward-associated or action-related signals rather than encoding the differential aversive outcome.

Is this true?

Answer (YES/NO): NO